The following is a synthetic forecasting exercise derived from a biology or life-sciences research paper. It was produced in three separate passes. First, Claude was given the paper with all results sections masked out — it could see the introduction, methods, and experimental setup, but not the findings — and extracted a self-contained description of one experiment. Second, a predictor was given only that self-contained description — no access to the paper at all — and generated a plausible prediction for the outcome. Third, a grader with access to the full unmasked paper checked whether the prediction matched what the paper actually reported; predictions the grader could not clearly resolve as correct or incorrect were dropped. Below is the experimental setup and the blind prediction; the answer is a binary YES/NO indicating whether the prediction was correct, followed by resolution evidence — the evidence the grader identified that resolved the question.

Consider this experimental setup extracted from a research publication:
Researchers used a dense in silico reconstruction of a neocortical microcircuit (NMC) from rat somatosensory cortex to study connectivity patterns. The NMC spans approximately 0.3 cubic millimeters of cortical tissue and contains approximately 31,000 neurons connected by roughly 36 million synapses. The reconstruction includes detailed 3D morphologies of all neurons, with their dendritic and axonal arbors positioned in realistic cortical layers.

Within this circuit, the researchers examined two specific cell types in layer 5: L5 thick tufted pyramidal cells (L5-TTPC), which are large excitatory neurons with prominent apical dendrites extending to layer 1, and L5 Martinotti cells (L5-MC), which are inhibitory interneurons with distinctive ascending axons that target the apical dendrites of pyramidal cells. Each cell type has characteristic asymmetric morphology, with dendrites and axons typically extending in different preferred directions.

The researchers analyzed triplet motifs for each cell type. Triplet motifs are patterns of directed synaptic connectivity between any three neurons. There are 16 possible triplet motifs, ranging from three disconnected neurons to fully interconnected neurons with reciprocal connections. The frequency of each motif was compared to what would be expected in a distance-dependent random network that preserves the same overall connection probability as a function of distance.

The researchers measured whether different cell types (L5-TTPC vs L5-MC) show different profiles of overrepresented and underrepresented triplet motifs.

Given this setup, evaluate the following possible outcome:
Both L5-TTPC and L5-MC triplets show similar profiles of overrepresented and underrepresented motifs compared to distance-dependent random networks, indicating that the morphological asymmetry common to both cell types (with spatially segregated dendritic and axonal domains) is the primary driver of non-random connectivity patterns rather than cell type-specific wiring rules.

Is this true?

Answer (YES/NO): YES